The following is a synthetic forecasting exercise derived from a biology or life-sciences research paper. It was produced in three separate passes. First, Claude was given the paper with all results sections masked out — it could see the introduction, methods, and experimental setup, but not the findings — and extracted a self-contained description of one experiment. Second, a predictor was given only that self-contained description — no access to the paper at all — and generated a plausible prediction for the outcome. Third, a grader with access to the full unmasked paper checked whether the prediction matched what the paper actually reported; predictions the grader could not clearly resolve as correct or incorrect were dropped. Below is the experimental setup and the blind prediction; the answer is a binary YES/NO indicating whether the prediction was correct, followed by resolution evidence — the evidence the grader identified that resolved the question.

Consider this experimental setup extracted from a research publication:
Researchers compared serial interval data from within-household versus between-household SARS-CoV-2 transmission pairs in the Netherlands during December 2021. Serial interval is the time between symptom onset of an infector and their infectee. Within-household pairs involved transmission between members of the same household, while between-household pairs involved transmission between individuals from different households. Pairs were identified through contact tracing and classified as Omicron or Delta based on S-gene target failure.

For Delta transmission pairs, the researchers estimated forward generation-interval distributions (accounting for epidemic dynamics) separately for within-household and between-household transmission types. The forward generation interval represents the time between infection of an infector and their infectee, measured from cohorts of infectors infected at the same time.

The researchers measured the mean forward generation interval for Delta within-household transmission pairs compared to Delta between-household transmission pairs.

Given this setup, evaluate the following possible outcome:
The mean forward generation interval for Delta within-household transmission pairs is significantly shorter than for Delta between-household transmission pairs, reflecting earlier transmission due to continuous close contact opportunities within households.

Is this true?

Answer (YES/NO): NO